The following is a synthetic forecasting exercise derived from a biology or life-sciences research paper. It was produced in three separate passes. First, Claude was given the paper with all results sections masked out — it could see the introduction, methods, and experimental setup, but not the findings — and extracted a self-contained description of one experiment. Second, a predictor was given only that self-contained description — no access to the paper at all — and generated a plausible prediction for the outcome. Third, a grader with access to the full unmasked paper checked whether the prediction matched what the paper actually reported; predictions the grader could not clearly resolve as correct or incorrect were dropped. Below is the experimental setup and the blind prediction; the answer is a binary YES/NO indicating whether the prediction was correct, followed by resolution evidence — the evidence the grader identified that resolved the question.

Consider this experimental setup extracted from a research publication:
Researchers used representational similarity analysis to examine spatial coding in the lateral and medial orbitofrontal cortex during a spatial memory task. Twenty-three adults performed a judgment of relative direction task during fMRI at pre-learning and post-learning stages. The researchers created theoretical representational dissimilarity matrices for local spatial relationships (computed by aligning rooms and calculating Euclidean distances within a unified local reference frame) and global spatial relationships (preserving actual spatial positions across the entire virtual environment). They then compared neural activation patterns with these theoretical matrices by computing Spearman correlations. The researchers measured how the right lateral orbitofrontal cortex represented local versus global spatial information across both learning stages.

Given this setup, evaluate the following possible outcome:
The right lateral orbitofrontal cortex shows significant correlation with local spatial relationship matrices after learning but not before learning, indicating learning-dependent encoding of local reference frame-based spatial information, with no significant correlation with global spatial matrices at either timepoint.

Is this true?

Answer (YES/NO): NO